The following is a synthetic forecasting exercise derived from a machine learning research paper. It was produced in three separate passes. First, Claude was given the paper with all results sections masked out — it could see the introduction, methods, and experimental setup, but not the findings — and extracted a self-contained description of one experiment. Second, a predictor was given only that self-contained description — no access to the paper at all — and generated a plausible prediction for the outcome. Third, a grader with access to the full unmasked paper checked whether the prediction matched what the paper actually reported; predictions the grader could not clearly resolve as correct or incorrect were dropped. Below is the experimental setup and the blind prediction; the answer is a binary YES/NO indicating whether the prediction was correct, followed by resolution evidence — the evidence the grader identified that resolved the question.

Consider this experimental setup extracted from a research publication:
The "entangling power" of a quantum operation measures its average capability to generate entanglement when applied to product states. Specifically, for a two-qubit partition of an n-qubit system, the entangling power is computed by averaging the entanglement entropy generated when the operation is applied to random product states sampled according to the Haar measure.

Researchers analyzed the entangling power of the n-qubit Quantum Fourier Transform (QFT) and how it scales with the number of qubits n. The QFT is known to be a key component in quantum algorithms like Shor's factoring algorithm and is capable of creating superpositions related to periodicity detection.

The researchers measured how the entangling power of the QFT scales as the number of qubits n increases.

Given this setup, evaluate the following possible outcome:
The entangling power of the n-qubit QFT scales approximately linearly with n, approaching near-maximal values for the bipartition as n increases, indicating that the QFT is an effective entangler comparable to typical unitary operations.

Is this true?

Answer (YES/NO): NO